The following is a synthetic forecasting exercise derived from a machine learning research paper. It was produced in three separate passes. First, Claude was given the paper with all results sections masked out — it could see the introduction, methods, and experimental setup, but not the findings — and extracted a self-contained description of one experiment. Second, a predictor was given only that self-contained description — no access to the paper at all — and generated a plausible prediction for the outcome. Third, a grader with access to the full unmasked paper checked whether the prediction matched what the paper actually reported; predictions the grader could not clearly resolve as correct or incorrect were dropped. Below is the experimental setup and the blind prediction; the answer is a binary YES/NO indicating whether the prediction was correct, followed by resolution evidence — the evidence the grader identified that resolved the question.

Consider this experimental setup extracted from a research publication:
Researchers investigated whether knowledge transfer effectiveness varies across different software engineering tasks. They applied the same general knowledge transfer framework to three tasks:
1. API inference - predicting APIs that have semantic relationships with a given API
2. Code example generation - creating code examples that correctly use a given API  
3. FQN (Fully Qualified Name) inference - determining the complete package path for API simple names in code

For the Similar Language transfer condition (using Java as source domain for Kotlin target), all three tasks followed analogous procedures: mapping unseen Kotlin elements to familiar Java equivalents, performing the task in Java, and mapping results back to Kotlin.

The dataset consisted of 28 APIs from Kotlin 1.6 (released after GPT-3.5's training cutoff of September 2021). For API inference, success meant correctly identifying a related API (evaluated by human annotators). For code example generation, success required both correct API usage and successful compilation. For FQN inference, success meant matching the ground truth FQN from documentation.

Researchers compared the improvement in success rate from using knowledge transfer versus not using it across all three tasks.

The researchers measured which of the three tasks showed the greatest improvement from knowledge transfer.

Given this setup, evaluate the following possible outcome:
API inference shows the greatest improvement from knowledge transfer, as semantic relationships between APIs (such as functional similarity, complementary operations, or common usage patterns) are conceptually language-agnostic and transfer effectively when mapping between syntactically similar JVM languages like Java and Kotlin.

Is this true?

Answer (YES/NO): NO